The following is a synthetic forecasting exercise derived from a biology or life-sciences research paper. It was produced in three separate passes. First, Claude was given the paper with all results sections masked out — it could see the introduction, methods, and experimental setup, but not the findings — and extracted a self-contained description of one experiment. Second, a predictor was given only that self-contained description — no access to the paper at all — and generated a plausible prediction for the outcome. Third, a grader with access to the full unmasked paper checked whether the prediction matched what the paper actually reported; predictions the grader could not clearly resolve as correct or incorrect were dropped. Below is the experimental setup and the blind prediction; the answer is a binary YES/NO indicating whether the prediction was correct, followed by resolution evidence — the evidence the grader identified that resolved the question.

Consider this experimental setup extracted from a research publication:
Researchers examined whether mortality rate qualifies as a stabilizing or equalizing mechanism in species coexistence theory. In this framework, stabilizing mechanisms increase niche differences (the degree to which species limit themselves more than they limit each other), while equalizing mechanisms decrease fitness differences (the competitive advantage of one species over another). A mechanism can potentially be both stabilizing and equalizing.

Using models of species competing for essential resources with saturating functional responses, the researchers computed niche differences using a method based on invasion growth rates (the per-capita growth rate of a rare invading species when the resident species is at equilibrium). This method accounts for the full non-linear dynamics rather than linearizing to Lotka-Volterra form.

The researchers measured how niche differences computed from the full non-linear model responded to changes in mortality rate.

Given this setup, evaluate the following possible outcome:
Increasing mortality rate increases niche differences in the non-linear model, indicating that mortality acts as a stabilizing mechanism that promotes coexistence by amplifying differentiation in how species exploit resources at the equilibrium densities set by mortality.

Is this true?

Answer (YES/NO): NO